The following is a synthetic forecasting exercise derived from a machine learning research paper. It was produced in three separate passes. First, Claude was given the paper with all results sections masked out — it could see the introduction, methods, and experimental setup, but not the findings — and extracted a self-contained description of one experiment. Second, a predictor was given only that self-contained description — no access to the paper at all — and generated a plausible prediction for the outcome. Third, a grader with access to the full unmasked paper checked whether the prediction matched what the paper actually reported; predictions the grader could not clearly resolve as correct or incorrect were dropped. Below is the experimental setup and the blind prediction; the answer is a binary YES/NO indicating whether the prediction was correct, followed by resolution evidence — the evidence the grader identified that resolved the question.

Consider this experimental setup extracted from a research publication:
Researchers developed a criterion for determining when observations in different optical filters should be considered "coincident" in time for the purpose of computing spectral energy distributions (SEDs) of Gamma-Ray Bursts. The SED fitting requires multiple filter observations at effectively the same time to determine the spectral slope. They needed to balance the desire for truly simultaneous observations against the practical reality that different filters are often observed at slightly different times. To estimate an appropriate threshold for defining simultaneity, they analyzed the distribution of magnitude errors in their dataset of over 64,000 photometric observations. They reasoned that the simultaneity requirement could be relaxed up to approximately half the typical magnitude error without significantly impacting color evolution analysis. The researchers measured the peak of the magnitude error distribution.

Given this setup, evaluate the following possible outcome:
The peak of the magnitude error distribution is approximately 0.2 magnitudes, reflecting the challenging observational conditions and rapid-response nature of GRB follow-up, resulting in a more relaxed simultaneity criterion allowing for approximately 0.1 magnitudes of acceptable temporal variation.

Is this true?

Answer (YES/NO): NO